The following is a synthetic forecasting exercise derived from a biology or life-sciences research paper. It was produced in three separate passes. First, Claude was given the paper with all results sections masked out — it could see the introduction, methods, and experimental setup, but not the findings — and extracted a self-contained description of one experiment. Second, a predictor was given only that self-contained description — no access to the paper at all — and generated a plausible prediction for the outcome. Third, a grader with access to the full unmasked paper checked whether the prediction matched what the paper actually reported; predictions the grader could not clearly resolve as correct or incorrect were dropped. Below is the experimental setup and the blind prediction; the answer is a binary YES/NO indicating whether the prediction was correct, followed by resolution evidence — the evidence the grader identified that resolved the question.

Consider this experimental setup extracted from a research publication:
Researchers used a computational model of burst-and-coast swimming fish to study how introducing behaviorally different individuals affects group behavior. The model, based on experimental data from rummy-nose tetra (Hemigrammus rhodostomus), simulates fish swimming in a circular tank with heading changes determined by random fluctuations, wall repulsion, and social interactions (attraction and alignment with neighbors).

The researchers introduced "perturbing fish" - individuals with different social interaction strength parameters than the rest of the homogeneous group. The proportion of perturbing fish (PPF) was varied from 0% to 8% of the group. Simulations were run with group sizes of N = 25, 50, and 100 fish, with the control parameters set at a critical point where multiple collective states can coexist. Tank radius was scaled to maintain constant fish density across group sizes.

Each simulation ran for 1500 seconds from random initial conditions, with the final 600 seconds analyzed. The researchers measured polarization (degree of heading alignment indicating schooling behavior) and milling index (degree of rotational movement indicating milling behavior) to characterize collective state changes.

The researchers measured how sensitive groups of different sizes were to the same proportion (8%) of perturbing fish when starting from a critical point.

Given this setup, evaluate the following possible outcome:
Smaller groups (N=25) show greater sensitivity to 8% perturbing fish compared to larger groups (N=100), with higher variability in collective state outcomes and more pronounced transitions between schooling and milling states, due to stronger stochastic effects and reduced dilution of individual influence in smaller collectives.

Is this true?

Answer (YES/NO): NO